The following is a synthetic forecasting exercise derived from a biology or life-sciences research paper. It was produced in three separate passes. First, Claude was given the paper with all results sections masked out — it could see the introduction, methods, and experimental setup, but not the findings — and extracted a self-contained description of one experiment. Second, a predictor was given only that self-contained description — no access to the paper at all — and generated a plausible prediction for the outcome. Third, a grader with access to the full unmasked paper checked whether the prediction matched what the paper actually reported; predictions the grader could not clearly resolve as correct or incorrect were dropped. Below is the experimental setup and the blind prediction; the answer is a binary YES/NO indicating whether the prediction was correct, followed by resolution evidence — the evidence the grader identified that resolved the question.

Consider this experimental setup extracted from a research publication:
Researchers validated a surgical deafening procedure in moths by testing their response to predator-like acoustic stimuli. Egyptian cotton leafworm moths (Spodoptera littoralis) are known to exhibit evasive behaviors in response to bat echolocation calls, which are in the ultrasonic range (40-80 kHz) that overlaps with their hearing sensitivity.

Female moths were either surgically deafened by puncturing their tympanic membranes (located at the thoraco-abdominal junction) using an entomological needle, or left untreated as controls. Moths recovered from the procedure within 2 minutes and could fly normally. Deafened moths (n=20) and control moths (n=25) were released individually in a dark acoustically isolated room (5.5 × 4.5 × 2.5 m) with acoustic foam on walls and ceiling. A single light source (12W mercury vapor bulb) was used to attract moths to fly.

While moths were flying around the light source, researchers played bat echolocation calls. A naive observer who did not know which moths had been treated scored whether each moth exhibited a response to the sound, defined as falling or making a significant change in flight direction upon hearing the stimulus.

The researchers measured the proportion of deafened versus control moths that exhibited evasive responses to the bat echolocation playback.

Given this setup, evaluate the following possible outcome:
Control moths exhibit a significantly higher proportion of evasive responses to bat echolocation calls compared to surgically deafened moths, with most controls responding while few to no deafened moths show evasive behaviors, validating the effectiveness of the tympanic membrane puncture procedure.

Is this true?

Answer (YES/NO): NO